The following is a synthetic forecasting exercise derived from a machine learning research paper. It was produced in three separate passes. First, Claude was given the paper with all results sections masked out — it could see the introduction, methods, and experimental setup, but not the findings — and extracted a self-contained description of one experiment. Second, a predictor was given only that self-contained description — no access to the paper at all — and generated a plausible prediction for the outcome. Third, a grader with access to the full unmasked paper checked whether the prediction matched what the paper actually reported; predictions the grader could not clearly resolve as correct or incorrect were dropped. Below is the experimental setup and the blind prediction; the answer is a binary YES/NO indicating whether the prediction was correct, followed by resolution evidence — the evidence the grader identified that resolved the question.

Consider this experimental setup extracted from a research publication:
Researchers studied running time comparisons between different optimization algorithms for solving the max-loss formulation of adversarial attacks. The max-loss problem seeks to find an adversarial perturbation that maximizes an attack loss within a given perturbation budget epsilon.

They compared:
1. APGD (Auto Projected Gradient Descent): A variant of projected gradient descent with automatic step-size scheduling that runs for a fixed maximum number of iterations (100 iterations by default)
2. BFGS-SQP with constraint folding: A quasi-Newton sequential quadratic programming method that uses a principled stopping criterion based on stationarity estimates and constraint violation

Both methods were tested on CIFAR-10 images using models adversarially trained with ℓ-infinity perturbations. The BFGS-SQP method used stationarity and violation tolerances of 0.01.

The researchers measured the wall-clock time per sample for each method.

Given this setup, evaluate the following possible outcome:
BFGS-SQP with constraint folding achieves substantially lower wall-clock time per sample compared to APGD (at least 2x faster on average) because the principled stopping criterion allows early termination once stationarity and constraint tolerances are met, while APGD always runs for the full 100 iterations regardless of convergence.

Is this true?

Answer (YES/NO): NO